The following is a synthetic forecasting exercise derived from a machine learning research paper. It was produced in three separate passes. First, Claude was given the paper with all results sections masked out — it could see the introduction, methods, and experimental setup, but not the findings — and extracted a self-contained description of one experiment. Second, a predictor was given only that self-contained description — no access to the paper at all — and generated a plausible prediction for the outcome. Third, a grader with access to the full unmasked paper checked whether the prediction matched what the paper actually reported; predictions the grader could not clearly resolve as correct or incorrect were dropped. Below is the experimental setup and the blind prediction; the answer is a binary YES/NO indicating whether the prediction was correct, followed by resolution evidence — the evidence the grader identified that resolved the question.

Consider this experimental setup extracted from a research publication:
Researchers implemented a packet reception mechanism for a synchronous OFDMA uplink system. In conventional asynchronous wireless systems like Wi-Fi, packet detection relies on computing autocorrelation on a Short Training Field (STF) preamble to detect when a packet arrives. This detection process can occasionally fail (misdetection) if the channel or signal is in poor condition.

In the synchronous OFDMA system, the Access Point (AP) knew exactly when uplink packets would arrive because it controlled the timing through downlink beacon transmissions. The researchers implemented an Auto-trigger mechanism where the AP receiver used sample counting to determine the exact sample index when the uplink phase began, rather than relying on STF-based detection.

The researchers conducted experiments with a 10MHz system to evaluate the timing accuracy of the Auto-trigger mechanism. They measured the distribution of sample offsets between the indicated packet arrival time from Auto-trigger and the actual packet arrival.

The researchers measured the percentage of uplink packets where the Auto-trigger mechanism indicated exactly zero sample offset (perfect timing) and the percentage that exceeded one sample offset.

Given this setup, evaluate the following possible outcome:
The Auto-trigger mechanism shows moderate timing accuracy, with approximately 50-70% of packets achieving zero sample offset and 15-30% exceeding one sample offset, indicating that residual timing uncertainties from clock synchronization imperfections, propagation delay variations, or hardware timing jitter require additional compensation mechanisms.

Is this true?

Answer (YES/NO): NO